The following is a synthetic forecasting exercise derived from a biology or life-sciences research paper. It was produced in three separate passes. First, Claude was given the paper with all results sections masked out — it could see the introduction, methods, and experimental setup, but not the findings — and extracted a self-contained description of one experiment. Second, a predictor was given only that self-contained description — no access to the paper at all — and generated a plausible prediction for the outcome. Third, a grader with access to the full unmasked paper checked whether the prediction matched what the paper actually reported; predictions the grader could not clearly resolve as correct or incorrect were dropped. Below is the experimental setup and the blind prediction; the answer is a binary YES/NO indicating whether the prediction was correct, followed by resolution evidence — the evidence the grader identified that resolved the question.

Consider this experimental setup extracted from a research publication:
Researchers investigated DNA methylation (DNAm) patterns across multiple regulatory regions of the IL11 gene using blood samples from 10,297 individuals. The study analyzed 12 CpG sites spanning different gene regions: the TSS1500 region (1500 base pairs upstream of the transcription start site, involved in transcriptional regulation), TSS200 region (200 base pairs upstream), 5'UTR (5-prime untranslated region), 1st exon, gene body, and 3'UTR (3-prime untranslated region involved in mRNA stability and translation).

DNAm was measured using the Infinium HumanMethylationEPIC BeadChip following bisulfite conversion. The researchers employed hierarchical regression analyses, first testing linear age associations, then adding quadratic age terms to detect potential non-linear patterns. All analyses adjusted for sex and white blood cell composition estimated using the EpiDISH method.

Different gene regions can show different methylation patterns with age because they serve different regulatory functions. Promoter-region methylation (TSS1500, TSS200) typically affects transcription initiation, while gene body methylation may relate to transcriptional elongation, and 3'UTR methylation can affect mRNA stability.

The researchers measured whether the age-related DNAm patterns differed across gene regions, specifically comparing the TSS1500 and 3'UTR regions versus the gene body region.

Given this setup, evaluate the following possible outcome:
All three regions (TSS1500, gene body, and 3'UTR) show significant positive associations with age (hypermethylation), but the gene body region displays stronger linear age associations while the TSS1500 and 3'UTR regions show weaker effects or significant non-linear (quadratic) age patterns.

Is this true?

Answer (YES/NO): NO